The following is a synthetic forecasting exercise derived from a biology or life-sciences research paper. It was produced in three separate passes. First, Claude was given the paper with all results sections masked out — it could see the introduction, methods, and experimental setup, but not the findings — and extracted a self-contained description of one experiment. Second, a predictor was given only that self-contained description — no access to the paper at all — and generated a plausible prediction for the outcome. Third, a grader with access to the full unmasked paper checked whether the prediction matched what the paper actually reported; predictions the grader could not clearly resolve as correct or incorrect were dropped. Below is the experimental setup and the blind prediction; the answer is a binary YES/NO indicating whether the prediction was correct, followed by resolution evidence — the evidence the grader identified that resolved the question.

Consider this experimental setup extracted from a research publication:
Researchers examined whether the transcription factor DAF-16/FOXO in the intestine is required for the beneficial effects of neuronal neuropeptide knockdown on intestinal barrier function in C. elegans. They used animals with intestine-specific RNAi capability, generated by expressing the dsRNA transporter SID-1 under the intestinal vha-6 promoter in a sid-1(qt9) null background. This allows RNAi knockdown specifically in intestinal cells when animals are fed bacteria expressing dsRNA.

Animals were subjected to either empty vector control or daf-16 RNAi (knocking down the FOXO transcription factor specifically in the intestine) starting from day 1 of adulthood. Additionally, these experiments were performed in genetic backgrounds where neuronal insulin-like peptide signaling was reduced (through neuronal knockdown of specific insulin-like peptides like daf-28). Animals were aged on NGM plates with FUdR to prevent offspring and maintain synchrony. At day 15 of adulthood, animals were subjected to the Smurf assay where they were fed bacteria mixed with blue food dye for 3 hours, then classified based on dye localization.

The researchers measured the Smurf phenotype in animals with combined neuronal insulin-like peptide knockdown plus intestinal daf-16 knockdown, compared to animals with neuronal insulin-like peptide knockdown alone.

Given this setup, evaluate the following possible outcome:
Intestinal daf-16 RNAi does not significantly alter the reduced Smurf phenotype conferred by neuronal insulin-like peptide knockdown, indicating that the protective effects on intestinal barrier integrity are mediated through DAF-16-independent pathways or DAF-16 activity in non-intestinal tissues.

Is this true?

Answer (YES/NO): NO